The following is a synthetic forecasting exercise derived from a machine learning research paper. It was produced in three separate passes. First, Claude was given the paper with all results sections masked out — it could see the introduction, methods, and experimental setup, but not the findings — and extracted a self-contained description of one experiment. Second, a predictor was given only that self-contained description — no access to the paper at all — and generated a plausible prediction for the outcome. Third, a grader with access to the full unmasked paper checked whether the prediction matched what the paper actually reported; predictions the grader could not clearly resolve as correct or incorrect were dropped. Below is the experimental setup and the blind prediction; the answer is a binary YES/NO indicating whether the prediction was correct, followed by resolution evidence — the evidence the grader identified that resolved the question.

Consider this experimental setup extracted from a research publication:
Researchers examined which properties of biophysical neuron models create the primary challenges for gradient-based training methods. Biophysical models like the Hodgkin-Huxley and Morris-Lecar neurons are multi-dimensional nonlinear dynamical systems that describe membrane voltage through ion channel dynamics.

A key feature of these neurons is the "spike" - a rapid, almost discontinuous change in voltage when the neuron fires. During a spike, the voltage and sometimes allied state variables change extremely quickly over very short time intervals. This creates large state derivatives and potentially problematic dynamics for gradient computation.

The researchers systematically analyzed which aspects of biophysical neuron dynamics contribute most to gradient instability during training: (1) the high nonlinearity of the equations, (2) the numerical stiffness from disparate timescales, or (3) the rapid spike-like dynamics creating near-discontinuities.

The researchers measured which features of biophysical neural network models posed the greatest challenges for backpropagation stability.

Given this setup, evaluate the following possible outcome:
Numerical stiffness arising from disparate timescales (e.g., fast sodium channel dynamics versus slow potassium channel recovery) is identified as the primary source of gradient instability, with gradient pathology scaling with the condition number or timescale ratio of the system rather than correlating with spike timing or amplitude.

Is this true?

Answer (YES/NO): NO